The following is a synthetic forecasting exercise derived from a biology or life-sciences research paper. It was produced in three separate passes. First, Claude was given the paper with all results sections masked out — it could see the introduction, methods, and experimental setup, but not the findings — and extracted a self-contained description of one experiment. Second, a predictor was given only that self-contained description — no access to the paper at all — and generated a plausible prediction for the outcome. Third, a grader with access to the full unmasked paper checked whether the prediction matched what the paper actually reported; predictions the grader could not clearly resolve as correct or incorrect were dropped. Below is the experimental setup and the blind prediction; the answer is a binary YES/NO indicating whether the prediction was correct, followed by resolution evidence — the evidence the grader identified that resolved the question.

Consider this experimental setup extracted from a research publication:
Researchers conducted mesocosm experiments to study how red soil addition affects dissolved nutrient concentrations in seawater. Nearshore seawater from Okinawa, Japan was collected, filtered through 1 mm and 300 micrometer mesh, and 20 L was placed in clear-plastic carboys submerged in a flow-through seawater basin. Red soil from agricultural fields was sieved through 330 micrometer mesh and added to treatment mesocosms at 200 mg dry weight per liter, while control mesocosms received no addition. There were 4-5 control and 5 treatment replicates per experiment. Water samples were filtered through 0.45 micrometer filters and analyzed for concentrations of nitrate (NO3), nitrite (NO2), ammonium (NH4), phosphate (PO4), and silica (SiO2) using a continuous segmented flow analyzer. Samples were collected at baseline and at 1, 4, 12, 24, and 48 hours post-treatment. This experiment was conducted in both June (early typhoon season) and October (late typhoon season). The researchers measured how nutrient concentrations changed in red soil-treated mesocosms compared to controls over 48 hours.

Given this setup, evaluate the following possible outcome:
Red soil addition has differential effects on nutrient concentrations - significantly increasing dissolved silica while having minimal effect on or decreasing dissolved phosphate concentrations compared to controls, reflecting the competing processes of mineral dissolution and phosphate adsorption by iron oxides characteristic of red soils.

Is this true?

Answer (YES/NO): NO